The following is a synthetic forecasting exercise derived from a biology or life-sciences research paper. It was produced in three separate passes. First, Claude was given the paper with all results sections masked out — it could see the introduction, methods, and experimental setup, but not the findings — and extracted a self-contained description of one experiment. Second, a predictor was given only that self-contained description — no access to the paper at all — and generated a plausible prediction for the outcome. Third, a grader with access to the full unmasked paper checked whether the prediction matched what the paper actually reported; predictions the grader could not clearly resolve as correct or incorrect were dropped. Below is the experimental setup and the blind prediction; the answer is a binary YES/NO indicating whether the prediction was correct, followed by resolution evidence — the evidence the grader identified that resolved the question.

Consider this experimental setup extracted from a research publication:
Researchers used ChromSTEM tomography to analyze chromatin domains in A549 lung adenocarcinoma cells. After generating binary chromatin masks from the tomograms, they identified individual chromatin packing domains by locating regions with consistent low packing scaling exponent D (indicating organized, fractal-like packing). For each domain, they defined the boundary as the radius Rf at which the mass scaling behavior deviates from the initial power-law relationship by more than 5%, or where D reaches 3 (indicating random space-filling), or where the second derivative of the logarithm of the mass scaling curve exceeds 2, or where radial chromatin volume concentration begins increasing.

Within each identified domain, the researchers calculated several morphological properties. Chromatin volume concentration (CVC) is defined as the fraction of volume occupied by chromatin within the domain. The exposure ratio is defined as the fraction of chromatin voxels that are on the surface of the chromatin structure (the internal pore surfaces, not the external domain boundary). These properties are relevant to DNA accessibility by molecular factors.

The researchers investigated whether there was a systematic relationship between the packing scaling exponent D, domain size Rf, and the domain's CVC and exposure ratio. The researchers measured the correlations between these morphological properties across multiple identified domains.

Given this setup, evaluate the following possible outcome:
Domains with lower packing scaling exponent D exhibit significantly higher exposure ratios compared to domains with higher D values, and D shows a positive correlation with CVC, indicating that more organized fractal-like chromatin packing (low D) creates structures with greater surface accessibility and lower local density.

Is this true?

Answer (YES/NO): NO